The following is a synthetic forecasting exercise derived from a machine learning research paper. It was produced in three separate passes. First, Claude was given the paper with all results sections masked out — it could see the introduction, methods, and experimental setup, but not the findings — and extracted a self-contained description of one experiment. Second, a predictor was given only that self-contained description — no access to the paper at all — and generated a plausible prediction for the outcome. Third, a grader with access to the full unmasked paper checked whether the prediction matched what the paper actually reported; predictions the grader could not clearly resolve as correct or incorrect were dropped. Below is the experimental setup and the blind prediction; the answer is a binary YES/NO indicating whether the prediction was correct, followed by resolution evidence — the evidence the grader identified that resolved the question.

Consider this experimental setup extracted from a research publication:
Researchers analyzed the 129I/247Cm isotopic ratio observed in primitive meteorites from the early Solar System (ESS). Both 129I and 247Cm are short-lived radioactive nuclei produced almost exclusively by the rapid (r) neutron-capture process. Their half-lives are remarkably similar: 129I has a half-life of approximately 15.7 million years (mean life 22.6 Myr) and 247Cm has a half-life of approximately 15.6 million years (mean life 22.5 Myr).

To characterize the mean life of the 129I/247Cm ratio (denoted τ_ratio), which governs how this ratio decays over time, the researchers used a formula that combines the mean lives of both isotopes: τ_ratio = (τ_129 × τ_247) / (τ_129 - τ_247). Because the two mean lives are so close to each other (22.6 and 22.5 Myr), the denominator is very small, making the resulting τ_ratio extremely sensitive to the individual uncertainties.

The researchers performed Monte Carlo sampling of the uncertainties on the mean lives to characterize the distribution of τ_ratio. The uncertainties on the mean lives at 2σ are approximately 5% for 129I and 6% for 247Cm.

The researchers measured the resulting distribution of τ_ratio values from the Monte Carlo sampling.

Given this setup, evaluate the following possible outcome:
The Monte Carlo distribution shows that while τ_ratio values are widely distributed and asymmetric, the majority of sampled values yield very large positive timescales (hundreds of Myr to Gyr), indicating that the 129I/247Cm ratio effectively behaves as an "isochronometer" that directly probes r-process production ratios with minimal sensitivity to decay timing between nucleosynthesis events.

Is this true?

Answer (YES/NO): YES